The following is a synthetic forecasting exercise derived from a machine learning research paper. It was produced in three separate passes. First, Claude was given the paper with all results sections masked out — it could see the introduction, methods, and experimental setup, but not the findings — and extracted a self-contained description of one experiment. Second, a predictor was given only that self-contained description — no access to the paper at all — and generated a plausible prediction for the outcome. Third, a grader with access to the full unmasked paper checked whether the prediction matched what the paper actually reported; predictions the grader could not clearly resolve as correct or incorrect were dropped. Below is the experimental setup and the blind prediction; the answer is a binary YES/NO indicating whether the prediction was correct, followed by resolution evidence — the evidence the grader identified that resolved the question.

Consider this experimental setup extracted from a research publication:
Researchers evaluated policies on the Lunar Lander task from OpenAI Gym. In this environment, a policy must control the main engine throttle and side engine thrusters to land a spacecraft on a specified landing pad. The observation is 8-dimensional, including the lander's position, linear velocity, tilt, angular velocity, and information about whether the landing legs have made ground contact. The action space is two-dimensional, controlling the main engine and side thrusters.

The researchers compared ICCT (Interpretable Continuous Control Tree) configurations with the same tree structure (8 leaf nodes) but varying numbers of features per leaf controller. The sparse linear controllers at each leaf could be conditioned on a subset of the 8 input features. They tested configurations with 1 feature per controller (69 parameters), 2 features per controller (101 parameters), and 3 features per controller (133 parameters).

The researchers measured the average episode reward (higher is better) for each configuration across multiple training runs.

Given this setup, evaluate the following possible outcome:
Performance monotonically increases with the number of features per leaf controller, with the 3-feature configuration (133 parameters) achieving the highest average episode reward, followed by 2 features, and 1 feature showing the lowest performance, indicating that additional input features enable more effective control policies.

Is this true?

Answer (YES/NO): YES